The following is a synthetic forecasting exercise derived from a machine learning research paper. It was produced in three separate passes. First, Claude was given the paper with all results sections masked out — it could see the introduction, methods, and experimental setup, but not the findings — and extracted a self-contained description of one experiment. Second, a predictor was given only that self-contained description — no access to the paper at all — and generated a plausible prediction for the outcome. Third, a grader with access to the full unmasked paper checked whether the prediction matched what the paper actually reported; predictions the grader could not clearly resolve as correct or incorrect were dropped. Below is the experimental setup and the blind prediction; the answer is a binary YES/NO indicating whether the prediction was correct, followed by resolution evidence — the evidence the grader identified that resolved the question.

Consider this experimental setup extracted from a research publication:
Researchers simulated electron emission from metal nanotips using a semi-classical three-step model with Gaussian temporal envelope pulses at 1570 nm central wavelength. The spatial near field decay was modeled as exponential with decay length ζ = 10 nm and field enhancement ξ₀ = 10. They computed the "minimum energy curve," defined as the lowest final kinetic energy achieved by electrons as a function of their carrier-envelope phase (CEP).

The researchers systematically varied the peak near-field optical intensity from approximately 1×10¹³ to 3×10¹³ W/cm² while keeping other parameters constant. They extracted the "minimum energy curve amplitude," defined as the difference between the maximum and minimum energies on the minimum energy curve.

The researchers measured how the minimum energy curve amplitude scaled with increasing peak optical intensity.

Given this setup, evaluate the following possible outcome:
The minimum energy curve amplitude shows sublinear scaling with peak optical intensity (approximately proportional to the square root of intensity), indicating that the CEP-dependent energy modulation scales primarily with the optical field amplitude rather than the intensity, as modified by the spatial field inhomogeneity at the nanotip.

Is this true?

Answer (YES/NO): NO